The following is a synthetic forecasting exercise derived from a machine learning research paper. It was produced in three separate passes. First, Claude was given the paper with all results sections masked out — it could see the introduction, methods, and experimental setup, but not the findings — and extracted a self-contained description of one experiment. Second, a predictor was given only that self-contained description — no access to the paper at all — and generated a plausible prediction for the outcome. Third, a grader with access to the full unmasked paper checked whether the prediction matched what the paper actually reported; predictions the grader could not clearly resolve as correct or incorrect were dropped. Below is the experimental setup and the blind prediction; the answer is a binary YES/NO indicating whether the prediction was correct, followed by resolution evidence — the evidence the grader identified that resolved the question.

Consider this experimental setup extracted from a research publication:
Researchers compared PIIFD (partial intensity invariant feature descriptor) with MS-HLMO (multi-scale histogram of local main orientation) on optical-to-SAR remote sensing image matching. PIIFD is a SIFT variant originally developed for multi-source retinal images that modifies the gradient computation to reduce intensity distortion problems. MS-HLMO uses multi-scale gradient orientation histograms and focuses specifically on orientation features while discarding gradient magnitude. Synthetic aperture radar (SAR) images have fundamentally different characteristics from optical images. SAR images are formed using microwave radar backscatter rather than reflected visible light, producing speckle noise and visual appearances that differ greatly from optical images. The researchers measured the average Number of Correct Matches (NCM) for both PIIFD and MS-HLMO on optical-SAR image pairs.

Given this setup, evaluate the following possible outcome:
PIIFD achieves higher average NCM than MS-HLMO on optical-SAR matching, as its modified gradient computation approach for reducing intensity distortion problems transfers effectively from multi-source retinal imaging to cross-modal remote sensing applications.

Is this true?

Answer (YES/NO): NO